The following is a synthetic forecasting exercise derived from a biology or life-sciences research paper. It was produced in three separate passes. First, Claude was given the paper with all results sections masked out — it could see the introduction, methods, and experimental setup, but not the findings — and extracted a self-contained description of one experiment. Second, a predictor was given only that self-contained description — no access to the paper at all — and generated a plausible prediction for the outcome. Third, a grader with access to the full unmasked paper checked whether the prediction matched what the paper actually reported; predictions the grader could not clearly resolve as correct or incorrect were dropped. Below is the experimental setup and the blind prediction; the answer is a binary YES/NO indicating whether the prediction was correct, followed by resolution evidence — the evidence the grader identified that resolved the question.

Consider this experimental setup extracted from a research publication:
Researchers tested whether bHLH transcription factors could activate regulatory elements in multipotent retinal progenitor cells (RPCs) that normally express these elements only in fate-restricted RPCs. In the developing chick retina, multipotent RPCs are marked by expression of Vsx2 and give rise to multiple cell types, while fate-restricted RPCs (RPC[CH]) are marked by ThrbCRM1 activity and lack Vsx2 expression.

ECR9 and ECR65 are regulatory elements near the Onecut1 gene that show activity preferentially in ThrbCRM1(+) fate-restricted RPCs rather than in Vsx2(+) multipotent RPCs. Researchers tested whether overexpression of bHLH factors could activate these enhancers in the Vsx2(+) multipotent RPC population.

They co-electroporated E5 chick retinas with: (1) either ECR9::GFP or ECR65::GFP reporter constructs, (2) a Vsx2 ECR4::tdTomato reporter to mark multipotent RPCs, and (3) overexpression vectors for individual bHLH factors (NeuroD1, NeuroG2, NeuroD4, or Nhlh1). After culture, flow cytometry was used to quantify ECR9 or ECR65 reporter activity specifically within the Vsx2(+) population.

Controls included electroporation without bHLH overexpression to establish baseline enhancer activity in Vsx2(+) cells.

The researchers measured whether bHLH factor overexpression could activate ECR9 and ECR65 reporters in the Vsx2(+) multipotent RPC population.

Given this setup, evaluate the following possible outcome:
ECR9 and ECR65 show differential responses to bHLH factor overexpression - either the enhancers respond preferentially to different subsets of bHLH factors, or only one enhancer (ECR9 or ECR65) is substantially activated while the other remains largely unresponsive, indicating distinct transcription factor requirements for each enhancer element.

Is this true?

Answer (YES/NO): YES